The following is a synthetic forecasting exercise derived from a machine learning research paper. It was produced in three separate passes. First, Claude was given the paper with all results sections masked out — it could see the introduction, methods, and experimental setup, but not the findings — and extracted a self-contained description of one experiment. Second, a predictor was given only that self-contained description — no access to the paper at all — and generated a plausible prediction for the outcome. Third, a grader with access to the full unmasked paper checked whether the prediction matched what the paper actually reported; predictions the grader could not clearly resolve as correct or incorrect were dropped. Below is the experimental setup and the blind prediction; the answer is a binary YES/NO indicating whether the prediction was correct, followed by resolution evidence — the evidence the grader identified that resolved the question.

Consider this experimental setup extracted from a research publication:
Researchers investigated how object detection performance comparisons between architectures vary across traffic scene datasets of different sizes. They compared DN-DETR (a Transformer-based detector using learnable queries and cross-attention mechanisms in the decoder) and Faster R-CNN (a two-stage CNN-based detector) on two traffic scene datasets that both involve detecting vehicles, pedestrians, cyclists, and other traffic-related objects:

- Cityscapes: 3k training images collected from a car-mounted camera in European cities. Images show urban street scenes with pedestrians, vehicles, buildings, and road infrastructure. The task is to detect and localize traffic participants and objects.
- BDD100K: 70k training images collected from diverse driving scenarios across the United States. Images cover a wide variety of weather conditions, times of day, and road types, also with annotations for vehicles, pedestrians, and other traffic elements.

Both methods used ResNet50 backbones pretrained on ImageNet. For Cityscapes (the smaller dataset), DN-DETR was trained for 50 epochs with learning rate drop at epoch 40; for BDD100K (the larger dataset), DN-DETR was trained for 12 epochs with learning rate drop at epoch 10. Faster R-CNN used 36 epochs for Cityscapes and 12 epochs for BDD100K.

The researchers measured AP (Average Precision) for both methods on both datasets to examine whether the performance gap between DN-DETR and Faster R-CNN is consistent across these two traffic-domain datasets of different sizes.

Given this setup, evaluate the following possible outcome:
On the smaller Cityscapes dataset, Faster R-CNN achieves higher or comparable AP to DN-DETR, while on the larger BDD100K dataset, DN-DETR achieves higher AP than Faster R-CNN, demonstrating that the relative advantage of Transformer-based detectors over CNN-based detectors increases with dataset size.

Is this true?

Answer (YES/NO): NO